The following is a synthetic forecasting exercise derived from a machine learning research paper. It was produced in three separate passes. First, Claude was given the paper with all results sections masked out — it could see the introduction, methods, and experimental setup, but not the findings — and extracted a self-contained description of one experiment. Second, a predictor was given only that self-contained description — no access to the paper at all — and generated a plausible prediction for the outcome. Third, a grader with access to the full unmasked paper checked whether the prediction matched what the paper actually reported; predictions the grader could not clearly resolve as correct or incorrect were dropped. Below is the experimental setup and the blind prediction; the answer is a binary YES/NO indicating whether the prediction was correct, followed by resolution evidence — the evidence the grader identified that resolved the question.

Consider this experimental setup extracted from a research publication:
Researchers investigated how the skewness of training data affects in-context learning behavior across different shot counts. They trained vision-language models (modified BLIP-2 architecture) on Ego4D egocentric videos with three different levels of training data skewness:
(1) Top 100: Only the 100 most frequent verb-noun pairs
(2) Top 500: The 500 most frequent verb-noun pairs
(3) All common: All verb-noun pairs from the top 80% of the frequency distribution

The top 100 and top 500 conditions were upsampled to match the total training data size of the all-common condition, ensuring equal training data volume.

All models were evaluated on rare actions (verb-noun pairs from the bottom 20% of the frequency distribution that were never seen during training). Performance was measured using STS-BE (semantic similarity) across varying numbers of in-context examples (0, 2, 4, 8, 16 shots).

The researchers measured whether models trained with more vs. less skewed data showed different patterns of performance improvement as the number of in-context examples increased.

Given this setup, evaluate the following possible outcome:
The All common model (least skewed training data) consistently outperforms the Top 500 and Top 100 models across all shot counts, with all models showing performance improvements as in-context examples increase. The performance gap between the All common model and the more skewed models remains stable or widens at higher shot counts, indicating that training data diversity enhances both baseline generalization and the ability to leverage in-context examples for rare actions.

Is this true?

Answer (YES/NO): NO